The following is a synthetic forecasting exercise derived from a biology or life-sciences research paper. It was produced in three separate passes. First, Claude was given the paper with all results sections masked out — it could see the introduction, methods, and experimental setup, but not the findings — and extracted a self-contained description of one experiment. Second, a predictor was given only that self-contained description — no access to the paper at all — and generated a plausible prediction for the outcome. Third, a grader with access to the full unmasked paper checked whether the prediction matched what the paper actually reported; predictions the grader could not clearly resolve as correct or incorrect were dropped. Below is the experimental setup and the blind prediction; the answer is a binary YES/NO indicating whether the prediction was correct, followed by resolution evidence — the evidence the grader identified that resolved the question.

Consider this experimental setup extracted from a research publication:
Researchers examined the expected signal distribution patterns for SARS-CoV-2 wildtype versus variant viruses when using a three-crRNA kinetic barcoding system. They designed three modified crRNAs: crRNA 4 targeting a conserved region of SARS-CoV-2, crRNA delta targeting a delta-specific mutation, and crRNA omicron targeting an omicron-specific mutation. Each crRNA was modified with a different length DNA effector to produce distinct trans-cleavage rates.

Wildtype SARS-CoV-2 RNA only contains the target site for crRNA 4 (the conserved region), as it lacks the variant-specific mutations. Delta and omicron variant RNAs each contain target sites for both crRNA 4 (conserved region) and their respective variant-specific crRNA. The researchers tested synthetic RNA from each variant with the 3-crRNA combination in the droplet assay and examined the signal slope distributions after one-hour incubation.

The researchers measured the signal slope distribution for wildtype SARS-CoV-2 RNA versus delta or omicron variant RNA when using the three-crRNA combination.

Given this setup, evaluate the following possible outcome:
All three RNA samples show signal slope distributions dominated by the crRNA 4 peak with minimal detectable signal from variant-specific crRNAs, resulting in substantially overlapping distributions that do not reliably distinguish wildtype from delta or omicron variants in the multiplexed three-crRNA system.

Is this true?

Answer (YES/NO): NO